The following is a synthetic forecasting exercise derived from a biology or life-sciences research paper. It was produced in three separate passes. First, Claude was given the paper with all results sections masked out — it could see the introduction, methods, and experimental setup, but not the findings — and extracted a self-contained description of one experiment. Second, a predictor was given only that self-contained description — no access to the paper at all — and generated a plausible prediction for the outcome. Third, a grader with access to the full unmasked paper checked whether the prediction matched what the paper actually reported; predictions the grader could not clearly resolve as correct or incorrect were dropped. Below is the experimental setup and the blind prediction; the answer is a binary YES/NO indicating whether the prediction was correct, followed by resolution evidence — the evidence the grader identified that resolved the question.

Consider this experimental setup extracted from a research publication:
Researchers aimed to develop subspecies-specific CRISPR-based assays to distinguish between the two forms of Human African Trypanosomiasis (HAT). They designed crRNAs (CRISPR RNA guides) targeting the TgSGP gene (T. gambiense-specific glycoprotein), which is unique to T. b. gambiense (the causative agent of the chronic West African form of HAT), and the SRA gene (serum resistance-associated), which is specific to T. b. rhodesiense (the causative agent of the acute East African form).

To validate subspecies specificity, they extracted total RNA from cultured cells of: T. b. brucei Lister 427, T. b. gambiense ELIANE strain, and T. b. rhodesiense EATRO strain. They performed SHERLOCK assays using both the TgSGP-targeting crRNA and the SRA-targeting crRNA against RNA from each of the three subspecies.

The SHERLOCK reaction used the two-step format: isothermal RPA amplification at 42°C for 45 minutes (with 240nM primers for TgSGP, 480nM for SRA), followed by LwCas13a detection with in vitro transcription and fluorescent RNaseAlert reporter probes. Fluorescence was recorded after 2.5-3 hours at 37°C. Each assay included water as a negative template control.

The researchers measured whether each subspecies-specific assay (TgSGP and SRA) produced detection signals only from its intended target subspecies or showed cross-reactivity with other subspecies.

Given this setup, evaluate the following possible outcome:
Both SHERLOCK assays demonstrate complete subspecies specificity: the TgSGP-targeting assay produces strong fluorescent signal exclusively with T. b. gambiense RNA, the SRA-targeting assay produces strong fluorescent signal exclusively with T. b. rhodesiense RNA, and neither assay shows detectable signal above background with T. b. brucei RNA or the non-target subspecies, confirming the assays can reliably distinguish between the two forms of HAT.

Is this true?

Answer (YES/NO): YES